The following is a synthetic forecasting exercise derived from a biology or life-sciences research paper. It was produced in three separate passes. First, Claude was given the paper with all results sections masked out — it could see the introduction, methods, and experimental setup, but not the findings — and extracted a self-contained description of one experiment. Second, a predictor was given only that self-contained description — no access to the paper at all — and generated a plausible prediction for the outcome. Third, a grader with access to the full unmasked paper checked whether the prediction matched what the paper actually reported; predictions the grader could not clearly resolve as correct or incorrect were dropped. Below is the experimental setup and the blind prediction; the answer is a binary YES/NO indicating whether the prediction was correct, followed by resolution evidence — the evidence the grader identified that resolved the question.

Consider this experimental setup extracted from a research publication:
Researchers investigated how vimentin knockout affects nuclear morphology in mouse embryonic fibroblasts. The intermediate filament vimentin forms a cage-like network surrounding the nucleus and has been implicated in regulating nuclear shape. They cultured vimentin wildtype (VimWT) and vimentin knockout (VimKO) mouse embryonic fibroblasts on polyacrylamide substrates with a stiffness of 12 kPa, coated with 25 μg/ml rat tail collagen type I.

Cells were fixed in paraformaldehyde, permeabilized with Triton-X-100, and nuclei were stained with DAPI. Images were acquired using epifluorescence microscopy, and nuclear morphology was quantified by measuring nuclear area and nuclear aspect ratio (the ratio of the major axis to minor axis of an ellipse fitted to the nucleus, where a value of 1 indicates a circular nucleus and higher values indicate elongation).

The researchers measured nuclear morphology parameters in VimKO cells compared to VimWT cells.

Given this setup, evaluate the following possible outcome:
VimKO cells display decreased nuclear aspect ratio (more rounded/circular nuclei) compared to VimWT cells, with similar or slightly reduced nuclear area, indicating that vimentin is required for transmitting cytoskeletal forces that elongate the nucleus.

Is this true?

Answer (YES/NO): YES